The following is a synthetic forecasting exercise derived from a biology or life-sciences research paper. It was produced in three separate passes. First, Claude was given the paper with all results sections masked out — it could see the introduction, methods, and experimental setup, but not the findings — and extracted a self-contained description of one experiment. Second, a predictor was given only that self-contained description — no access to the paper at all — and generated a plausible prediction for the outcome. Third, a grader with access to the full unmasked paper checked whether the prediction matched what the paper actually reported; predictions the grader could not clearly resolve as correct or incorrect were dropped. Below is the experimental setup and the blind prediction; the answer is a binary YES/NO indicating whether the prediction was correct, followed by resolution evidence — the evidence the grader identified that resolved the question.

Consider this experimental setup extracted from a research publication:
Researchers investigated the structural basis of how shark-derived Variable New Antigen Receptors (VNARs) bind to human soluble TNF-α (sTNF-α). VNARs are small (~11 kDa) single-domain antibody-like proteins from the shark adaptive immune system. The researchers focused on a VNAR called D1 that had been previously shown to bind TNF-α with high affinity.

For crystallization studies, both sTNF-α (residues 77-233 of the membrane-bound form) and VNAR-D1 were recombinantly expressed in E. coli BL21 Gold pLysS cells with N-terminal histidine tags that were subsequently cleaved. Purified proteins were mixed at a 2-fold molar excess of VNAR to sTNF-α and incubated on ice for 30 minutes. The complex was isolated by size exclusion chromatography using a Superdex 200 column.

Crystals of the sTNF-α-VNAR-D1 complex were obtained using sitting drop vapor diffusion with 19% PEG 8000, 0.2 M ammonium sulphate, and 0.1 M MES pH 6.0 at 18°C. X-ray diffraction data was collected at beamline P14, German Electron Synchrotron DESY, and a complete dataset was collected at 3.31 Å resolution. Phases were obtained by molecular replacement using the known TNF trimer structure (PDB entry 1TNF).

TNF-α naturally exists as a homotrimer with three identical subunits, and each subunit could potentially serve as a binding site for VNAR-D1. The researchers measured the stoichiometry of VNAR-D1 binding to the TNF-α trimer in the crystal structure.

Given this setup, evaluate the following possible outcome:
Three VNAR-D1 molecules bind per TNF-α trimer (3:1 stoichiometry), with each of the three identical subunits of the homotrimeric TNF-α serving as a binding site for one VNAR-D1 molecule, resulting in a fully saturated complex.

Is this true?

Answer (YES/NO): YES